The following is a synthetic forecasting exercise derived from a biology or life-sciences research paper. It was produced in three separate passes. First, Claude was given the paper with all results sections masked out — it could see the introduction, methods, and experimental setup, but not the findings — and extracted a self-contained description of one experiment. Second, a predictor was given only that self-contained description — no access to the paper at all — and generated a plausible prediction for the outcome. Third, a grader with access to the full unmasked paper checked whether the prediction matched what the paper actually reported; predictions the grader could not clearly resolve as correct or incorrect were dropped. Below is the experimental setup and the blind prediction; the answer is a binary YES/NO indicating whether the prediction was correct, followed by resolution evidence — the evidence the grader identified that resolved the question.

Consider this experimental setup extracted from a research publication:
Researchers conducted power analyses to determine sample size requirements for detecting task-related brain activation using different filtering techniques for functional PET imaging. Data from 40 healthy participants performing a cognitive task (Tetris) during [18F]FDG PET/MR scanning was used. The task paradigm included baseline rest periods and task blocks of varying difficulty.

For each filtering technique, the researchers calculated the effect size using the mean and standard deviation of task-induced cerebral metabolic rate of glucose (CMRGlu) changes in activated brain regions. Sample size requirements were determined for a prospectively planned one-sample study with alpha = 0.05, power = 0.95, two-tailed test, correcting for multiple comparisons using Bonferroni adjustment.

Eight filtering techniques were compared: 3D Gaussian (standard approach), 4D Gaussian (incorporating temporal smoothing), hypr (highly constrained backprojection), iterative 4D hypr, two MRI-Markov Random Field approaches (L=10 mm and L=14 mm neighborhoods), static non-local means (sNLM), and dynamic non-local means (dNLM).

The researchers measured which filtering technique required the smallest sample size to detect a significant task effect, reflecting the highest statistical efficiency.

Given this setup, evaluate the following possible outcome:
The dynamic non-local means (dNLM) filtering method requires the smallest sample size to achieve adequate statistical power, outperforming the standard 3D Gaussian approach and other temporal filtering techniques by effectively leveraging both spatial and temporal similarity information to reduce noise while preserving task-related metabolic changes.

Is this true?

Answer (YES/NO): YES